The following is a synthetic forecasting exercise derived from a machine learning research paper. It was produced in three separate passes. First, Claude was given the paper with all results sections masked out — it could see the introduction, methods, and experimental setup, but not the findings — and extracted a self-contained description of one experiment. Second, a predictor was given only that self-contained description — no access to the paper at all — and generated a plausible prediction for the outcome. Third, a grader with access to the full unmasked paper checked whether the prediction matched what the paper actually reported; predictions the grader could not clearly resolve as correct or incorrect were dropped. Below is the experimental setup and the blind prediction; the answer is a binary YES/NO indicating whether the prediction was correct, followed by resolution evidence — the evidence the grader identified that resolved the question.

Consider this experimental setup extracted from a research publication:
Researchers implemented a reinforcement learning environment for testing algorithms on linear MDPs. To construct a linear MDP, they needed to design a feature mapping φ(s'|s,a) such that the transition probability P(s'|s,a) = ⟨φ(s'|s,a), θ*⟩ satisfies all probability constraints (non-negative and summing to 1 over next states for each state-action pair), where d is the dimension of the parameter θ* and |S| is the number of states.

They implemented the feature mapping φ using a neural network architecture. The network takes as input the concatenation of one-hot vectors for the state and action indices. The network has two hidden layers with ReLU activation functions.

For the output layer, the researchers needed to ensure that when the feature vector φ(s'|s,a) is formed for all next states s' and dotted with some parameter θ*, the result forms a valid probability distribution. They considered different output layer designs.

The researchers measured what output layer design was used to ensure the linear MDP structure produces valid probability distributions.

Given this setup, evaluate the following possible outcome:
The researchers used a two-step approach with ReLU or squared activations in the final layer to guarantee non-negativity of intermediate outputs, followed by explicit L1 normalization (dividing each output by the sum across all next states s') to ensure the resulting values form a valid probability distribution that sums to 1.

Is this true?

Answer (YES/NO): NO